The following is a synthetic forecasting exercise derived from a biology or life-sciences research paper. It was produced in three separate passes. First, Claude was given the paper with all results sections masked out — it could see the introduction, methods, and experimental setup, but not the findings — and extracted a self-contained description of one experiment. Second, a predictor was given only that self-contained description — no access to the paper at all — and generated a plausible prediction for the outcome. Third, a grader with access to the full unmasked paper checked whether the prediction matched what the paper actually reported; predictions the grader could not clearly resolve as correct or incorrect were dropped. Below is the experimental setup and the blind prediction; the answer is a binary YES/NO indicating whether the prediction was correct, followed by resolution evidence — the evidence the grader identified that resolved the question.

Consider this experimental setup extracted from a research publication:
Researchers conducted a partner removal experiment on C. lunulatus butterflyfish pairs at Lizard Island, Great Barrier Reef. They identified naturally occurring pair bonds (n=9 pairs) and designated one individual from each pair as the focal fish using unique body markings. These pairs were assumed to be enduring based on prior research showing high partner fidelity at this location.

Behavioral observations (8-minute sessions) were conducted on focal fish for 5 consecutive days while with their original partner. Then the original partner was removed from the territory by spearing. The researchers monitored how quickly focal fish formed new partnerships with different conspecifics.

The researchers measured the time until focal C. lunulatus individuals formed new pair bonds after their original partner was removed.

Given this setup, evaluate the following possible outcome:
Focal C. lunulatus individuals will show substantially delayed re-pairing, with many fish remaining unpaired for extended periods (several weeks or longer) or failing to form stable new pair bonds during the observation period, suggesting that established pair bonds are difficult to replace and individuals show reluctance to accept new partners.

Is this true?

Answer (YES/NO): NO